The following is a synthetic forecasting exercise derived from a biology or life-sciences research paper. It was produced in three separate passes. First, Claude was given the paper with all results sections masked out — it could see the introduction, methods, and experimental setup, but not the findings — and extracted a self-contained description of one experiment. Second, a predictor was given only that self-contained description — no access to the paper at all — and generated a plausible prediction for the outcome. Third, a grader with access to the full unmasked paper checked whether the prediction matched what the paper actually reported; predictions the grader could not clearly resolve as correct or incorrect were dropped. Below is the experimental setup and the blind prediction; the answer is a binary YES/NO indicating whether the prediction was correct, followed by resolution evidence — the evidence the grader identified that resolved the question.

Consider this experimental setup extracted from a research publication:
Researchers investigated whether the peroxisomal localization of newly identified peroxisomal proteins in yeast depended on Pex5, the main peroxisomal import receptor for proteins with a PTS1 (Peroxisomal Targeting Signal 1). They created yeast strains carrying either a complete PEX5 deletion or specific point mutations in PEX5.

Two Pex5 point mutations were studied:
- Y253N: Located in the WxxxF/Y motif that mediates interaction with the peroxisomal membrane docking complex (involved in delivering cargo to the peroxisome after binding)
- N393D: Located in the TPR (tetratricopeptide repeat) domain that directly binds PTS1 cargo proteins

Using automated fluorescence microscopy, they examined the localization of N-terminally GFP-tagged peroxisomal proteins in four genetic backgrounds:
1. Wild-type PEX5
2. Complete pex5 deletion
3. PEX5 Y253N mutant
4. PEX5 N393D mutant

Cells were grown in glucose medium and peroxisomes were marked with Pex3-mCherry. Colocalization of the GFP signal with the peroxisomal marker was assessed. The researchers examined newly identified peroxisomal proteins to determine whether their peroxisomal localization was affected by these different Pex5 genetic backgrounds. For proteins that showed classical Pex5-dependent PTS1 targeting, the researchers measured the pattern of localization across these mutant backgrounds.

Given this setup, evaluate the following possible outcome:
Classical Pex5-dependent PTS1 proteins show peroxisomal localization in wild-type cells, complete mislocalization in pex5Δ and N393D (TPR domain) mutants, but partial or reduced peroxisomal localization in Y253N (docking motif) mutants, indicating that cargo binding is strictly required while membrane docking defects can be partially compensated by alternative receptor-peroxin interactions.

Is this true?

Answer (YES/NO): NO